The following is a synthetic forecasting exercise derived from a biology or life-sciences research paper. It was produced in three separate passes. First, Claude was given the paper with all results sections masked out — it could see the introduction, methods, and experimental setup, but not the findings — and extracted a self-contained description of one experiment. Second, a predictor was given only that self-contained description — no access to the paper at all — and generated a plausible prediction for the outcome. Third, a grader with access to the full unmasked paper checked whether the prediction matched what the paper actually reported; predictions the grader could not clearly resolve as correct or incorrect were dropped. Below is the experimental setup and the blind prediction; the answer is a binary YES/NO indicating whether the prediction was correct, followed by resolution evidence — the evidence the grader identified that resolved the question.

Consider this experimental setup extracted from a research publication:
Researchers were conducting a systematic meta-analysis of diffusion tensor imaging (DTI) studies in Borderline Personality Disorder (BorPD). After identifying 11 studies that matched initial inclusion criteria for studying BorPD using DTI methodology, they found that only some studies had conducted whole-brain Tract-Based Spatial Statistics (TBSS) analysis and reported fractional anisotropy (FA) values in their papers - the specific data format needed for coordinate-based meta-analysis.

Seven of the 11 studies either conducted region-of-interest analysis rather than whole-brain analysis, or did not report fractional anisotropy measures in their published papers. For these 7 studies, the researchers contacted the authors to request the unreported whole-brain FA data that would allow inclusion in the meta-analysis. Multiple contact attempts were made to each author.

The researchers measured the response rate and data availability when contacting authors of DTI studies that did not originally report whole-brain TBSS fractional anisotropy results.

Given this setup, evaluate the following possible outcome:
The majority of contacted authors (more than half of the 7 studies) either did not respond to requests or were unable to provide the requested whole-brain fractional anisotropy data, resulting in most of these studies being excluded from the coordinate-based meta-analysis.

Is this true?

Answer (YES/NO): YES